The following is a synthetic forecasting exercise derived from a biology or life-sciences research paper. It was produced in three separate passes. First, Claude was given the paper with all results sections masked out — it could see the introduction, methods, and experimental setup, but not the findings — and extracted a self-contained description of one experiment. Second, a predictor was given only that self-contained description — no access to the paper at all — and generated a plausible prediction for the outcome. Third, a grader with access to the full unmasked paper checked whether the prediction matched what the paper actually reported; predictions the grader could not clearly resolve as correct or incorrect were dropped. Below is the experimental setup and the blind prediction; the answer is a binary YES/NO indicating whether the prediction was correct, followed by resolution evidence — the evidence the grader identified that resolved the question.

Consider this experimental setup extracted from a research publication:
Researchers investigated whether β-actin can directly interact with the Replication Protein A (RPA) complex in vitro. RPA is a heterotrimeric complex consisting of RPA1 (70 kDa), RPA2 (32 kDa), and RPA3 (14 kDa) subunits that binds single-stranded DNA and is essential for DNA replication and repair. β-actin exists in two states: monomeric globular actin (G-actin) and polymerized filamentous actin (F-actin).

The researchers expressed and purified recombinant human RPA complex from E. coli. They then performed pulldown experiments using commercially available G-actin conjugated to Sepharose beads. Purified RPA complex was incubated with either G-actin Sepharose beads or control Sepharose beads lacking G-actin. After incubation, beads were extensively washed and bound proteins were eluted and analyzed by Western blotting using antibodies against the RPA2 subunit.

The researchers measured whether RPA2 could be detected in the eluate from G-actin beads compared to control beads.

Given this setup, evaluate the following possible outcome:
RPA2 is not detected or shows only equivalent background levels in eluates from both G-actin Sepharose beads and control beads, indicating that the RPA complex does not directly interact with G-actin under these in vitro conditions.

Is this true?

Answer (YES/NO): NO